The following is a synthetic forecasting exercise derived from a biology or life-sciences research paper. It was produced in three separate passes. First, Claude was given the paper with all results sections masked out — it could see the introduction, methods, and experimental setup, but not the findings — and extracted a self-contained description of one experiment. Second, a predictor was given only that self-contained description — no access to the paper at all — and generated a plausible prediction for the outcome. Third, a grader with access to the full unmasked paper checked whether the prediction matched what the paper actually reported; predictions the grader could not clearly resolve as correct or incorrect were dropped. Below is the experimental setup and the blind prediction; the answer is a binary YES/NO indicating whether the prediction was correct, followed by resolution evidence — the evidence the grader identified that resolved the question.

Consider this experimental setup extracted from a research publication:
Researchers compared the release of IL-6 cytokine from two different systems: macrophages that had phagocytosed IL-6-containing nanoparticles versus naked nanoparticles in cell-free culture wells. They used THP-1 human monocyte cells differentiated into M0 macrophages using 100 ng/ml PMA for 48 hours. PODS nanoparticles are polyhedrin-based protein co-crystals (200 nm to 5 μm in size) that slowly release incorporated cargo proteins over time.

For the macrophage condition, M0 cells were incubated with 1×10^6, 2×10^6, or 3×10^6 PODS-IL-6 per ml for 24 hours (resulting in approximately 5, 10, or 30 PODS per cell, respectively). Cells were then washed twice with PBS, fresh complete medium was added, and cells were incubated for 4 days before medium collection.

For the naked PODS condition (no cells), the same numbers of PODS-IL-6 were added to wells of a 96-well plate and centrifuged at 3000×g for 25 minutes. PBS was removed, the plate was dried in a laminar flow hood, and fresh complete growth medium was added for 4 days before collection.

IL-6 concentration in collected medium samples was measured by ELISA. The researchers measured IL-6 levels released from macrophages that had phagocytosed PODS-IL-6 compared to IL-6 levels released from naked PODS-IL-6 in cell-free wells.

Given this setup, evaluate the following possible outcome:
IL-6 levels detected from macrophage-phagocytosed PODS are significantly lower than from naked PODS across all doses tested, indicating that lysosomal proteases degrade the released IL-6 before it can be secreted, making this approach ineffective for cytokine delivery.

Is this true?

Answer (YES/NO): NO